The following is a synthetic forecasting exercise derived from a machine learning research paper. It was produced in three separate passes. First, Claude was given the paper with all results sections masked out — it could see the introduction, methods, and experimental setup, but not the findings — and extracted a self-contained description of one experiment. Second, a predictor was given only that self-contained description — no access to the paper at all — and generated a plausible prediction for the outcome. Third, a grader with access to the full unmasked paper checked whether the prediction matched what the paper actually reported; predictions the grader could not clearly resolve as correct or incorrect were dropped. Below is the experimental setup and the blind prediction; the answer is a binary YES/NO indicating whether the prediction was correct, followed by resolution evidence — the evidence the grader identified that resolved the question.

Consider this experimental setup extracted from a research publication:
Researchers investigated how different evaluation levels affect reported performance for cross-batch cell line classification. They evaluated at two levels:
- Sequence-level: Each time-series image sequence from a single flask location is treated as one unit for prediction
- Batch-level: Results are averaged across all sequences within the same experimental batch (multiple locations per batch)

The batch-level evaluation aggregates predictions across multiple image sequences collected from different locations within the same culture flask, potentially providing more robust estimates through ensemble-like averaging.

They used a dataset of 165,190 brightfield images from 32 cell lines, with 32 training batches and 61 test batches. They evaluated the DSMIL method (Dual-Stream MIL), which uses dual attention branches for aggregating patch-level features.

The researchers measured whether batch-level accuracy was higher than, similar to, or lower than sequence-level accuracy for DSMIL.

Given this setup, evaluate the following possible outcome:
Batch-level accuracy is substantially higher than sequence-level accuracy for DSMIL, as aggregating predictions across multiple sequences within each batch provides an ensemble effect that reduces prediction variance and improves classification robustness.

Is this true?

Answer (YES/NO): NO